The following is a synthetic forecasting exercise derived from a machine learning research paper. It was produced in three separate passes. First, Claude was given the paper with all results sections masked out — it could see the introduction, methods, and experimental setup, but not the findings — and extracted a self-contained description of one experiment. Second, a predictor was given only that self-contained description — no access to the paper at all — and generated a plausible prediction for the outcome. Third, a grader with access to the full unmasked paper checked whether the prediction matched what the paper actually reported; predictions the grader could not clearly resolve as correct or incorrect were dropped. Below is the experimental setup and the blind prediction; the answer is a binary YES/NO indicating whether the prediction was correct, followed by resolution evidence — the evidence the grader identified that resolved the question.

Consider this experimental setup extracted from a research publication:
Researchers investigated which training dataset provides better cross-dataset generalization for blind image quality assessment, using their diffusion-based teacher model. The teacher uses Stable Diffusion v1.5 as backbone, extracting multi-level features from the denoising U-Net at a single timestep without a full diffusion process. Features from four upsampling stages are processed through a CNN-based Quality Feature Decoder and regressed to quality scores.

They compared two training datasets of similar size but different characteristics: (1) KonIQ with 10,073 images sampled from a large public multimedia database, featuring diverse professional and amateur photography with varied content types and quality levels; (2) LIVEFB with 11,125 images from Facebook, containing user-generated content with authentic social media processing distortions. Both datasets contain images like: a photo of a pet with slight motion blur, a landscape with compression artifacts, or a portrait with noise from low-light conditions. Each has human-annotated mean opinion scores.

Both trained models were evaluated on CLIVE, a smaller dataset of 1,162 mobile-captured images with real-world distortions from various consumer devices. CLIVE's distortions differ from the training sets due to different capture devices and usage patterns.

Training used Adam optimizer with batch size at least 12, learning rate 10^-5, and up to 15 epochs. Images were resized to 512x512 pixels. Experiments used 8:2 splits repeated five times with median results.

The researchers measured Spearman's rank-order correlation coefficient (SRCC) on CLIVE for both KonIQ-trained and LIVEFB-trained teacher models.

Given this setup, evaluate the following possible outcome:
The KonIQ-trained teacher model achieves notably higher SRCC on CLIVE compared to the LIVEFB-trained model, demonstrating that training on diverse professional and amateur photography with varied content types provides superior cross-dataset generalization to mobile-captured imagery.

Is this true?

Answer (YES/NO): YES